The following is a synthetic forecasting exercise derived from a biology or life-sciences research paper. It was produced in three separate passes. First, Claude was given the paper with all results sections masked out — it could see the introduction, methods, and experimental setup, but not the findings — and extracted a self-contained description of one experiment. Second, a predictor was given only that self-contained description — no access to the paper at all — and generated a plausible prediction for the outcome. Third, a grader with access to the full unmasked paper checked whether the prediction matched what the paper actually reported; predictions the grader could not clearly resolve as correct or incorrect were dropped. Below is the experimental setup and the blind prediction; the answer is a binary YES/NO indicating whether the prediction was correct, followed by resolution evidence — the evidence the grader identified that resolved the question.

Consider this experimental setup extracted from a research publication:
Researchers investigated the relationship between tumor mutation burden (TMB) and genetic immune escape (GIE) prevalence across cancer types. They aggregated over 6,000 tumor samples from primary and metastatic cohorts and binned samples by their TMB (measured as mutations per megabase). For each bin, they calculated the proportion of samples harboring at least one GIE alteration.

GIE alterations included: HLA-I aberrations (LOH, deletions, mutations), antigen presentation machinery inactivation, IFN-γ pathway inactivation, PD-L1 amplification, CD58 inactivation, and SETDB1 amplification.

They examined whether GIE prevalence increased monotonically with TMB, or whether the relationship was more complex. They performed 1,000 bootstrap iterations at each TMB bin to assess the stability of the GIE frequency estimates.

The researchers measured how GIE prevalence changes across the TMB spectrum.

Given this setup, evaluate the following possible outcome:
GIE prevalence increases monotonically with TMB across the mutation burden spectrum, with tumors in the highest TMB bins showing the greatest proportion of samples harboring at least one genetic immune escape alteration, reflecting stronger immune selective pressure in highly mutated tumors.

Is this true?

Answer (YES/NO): YES